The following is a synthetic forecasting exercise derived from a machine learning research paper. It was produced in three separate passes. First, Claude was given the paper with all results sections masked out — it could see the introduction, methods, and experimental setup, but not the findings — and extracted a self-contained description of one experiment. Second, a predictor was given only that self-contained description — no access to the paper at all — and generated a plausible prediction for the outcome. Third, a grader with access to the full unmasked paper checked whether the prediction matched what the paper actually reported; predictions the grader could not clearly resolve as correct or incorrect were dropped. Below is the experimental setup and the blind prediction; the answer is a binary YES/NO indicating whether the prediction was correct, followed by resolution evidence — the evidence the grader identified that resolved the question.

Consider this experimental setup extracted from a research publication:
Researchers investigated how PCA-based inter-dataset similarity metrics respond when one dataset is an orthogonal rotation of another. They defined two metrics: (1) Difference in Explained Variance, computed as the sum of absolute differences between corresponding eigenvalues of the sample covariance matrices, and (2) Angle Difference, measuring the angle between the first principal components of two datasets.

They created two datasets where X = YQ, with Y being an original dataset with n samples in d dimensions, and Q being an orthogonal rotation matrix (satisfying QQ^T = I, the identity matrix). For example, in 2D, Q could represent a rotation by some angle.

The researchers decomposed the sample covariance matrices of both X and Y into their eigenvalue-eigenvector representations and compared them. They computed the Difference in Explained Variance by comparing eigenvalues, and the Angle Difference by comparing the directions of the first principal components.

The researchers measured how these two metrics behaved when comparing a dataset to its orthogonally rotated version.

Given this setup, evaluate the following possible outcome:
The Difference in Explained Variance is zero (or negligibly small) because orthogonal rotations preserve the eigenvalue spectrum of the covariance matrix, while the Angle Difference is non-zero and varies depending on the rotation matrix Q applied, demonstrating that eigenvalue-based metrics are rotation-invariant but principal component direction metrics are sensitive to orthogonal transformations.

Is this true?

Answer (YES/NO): YES